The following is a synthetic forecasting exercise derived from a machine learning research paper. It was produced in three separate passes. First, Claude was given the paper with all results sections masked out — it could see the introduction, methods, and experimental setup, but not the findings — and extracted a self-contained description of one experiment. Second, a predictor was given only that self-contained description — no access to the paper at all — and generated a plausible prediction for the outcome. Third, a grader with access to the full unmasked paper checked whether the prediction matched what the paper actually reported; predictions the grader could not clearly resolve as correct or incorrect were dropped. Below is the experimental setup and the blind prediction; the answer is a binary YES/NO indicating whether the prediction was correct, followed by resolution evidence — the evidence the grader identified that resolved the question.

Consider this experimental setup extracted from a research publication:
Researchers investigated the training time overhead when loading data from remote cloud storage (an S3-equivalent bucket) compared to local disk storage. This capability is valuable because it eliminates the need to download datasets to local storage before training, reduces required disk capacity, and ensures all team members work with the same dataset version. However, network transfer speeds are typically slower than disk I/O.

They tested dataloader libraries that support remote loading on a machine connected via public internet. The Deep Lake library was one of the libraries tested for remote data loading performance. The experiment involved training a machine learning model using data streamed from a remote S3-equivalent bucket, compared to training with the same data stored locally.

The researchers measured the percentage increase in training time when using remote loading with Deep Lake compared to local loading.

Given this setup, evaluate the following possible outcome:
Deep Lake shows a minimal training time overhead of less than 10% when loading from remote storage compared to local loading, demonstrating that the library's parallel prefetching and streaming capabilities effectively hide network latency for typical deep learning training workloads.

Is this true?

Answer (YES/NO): NO